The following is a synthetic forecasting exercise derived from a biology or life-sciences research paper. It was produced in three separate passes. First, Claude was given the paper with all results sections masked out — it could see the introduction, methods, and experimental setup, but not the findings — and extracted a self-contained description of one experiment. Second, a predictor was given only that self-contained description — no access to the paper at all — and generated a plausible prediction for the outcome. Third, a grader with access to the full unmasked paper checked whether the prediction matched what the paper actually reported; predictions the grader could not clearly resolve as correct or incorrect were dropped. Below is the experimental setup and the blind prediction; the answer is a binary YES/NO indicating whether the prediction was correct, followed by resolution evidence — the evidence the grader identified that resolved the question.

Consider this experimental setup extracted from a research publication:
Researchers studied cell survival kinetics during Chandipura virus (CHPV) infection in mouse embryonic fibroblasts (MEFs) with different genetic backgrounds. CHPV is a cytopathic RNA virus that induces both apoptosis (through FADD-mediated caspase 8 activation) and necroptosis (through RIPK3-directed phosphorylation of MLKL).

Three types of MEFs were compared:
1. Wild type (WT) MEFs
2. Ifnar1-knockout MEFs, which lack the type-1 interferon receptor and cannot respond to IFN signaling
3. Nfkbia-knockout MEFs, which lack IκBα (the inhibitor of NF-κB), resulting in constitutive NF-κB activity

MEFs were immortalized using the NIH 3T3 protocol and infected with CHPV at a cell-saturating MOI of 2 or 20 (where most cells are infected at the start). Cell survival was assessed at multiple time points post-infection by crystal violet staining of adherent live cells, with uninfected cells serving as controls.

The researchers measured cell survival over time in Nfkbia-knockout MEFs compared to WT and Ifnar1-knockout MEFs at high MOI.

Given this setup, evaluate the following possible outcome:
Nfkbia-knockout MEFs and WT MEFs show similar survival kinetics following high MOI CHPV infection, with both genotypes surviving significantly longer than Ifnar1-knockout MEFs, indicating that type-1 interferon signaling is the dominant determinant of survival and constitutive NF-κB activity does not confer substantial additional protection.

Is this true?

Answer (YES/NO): NO